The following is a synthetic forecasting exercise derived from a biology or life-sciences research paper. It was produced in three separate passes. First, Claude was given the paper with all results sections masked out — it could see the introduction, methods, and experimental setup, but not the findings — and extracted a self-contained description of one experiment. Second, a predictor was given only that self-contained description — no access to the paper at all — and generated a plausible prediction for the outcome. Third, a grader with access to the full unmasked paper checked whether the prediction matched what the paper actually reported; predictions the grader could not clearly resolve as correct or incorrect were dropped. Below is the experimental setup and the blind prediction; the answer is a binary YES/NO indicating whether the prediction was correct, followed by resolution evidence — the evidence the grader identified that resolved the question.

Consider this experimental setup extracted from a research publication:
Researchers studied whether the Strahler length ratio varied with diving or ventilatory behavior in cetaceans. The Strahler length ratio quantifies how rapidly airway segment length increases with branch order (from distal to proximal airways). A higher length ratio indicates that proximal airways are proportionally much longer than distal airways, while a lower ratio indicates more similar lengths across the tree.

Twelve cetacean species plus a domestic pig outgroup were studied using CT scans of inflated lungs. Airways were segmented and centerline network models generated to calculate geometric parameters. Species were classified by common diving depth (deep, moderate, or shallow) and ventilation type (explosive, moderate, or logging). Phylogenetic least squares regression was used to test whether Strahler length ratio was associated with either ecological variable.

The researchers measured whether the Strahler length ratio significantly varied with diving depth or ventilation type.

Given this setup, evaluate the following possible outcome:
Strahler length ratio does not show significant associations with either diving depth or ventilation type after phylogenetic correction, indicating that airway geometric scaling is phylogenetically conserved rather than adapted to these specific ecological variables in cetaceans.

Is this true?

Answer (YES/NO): NO